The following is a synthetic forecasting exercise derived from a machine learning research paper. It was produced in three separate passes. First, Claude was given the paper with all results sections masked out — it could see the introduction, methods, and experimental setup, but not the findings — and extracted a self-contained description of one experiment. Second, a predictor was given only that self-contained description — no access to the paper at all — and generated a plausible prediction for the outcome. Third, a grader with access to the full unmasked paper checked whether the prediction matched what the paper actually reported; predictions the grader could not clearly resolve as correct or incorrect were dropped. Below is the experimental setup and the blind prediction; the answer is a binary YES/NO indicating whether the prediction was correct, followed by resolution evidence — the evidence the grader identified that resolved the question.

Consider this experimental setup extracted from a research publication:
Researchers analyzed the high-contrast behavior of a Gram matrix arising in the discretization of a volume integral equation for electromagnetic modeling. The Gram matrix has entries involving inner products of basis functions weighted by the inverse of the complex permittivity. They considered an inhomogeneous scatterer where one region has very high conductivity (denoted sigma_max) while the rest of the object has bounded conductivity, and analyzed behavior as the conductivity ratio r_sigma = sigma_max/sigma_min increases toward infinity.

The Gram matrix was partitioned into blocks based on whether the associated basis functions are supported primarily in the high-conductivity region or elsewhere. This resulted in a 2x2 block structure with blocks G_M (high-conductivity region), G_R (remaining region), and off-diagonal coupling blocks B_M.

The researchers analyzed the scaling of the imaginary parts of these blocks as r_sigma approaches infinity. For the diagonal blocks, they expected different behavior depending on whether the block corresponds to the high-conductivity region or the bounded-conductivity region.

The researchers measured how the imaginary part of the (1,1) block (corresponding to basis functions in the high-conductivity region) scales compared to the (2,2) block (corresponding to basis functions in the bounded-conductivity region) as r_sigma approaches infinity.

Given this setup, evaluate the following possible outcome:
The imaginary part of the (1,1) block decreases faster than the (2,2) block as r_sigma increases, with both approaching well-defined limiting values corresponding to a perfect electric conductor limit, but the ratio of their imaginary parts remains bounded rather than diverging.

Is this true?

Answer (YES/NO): NO